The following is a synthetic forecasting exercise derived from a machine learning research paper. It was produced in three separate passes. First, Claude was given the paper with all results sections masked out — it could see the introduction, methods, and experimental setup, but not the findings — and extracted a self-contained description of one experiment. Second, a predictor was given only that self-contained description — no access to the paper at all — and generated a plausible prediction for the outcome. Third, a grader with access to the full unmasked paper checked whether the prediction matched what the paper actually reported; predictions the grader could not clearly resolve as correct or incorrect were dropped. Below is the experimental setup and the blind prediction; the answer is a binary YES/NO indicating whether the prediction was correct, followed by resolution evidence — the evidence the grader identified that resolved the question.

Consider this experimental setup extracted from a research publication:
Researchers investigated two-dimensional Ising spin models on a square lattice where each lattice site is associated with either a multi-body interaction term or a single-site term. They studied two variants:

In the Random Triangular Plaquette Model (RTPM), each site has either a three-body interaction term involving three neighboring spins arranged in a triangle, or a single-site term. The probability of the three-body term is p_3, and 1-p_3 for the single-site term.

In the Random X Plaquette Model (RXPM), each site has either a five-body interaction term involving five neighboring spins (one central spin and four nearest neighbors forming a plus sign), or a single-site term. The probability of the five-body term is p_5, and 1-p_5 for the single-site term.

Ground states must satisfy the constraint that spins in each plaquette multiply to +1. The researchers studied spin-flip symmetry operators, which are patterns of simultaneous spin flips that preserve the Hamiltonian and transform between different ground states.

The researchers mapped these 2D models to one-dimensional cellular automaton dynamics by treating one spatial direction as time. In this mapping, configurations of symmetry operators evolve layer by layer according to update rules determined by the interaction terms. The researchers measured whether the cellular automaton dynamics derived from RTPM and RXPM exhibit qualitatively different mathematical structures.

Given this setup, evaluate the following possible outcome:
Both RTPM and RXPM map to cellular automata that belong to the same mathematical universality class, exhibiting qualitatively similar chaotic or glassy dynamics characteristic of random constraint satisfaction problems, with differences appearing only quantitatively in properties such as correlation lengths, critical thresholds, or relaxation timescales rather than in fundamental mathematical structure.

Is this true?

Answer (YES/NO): NO